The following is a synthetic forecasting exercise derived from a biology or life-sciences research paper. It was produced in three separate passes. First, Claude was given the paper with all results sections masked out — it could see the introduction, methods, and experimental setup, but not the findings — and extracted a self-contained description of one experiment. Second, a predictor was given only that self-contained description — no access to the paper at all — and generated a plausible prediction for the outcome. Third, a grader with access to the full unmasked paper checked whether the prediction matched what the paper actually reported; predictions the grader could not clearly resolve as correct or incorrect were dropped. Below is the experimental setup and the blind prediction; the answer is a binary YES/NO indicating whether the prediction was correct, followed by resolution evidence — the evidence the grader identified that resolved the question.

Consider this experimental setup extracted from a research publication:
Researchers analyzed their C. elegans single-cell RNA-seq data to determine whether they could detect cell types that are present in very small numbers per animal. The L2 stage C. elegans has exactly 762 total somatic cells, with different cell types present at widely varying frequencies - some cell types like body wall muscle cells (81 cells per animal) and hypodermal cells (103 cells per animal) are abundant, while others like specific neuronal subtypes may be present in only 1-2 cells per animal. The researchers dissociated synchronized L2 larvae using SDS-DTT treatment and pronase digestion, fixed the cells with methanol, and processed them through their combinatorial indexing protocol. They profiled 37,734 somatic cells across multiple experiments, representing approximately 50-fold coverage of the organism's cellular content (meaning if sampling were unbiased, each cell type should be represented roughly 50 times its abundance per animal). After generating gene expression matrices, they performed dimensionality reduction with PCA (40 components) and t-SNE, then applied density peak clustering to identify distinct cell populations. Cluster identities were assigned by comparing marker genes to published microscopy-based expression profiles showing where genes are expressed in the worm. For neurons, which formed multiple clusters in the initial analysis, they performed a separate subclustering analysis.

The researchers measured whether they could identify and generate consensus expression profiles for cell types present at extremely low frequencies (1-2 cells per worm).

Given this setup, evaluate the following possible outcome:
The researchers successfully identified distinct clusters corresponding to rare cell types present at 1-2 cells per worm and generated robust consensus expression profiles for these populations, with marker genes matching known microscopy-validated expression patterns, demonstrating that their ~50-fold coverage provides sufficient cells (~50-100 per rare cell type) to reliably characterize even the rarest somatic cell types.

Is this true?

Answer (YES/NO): YES